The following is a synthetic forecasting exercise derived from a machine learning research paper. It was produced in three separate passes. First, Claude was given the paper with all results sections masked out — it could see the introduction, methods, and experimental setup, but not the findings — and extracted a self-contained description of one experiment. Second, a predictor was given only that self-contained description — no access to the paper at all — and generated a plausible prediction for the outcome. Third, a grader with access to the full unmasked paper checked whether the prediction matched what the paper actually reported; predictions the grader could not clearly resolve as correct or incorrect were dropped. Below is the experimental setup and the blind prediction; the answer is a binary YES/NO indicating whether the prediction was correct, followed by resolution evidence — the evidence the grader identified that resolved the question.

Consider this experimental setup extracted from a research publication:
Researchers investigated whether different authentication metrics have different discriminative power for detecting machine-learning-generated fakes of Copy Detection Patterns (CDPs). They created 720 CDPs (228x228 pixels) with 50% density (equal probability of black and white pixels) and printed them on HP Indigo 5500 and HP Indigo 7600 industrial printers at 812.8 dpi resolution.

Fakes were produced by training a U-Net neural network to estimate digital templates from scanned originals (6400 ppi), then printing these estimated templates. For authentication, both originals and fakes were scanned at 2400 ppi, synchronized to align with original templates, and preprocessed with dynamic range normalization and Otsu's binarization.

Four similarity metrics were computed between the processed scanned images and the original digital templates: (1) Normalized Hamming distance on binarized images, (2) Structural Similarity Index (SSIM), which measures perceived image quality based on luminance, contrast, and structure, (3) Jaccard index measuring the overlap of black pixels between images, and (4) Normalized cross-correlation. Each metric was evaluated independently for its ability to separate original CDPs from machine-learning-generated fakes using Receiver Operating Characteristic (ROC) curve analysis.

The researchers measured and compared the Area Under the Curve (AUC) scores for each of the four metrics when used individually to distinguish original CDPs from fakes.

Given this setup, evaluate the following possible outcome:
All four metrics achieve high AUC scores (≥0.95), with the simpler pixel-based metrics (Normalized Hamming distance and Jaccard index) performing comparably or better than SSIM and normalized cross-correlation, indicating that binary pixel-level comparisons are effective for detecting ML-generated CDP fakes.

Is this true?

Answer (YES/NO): NO